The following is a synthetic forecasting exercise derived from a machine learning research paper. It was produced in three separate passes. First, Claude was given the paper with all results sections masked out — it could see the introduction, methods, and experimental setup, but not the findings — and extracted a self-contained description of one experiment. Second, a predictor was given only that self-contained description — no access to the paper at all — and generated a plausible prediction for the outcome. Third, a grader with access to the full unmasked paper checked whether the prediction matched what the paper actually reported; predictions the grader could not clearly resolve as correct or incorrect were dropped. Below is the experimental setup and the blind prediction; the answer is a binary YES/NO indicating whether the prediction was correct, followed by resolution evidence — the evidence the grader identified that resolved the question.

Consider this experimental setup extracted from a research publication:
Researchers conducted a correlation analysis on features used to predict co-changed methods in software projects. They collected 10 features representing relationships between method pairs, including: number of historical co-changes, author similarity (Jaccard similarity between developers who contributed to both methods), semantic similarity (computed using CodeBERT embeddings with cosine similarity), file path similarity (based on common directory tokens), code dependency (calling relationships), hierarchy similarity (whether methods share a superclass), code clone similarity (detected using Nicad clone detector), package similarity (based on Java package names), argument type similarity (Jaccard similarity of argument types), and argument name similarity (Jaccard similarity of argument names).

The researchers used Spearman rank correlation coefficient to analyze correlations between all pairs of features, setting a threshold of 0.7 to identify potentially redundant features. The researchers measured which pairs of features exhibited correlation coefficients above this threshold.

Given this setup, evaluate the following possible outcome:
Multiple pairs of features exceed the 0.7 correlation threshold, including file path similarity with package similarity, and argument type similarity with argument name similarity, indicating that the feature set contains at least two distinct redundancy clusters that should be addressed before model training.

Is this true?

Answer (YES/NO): NO